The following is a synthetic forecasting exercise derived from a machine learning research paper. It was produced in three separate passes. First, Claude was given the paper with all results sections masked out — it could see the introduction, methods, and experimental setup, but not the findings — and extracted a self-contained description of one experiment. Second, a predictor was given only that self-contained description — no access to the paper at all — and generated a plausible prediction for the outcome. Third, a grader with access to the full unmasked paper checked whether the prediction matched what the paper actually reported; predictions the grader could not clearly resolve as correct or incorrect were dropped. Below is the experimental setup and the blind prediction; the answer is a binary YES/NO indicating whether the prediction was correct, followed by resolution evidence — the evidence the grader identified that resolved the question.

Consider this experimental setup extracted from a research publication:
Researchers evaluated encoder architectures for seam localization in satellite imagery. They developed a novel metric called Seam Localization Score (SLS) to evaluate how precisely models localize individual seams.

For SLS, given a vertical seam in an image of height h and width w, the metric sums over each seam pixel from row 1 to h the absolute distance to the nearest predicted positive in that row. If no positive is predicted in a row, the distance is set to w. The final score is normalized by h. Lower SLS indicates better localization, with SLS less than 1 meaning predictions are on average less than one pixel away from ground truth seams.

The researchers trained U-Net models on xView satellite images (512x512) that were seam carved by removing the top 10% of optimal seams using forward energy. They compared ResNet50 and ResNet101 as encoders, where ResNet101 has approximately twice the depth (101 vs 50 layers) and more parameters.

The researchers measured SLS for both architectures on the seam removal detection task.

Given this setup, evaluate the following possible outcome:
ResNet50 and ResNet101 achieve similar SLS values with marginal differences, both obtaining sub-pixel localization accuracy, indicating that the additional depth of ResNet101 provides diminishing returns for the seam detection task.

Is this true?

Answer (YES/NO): NO